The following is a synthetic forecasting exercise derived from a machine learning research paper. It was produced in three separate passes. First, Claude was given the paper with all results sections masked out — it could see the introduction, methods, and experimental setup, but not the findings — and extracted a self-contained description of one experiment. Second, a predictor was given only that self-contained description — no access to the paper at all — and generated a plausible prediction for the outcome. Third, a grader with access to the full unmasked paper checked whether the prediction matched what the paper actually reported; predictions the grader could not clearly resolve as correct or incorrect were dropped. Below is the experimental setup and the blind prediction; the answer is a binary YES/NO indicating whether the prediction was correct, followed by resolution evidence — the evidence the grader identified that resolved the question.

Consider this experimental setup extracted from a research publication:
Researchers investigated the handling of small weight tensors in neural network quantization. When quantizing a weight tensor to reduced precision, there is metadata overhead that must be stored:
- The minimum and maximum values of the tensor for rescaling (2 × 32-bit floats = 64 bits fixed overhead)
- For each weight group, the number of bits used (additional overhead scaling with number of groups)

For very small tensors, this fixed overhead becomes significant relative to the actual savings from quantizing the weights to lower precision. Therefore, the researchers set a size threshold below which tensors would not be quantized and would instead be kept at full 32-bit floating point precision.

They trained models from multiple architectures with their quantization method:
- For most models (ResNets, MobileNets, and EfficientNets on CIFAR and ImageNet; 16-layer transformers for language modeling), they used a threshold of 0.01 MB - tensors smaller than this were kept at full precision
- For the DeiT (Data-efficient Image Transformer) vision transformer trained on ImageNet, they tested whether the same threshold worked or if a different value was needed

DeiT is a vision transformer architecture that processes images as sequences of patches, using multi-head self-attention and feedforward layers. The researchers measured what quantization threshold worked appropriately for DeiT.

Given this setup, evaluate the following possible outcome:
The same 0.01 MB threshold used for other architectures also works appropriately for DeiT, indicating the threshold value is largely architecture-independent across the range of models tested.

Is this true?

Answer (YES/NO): NO